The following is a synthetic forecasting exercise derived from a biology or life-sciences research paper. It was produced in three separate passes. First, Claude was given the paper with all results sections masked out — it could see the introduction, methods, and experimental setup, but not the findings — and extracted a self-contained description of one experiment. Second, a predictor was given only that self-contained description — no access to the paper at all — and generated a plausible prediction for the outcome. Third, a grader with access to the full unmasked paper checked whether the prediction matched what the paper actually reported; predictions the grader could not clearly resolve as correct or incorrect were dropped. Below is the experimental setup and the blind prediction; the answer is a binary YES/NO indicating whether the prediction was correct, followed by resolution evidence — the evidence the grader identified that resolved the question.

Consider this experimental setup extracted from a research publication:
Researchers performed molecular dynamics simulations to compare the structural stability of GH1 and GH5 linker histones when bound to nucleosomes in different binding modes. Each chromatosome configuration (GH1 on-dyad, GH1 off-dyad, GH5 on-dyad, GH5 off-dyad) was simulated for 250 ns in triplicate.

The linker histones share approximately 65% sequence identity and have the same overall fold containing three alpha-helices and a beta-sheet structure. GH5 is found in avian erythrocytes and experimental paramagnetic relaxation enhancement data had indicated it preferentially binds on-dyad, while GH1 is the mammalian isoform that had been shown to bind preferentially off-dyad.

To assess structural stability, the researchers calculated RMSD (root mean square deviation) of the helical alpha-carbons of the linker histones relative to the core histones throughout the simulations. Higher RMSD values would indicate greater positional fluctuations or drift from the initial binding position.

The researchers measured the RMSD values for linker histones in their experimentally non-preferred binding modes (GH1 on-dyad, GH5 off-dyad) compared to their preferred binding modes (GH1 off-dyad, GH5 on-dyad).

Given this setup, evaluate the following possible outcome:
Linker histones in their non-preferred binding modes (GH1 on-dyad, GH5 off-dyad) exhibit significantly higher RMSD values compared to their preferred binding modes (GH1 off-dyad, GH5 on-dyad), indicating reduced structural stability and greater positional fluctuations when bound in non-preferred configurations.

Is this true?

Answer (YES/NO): NO